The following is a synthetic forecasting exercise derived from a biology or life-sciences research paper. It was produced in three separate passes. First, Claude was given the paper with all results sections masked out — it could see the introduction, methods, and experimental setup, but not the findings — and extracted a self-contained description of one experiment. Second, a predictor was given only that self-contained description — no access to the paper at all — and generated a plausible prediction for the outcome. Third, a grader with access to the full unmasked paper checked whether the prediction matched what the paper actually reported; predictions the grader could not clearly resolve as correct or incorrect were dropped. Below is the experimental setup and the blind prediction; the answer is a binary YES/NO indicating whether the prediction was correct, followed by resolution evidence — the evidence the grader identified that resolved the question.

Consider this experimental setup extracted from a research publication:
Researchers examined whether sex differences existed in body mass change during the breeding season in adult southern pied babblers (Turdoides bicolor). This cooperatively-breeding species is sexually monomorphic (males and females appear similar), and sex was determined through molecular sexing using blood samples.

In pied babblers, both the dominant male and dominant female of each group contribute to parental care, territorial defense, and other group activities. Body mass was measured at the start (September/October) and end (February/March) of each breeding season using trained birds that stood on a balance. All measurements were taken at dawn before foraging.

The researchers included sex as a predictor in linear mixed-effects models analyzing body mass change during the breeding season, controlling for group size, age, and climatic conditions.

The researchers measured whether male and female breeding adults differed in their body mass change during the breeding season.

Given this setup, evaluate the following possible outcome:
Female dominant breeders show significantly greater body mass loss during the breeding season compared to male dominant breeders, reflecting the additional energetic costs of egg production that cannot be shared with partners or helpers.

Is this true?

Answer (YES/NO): NO